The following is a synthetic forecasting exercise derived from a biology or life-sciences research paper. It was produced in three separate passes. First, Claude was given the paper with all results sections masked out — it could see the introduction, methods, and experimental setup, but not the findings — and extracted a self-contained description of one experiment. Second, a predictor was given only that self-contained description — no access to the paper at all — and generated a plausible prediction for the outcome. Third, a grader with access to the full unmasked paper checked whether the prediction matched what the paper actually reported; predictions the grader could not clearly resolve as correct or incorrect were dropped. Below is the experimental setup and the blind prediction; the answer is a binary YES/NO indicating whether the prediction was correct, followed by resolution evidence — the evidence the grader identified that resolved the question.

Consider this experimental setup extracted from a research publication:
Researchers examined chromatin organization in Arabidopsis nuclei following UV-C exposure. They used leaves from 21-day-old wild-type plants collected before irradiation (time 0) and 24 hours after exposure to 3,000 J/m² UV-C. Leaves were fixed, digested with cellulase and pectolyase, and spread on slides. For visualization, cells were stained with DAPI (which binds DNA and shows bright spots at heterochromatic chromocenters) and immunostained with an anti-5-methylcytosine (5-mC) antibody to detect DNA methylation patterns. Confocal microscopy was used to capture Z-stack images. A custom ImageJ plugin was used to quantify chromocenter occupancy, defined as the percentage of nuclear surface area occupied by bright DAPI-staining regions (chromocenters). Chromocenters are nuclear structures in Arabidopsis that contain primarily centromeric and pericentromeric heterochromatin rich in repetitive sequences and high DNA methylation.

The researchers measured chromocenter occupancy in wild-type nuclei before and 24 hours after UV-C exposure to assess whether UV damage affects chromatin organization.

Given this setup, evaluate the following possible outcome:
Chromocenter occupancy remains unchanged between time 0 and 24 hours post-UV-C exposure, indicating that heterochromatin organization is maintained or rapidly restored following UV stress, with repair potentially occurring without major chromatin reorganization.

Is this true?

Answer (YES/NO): NO